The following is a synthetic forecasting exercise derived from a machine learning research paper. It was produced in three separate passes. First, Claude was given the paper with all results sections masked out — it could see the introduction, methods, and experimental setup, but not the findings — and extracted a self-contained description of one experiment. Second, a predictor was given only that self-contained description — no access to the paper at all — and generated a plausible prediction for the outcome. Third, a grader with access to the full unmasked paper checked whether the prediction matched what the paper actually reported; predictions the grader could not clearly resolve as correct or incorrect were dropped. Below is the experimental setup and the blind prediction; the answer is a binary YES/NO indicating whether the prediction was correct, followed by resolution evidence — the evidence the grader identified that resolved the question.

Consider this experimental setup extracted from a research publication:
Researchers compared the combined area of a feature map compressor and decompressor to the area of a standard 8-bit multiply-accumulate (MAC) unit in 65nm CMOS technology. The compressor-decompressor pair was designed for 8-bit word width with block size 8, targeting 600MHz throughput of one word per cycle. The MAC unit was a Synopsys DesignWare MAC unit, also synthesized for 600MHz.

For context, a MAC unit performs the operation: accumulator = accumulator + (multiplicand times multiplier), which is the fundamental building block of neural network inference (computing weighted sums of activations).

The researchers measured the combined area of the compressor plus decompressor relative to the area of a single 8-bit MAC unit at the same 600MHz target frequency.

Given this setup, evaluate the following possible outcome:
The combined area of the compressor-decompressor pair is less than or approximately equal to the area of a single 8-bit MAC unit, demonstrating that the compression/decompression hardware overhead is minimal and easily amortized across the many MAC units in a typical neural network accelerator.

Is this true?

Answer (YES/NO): NO